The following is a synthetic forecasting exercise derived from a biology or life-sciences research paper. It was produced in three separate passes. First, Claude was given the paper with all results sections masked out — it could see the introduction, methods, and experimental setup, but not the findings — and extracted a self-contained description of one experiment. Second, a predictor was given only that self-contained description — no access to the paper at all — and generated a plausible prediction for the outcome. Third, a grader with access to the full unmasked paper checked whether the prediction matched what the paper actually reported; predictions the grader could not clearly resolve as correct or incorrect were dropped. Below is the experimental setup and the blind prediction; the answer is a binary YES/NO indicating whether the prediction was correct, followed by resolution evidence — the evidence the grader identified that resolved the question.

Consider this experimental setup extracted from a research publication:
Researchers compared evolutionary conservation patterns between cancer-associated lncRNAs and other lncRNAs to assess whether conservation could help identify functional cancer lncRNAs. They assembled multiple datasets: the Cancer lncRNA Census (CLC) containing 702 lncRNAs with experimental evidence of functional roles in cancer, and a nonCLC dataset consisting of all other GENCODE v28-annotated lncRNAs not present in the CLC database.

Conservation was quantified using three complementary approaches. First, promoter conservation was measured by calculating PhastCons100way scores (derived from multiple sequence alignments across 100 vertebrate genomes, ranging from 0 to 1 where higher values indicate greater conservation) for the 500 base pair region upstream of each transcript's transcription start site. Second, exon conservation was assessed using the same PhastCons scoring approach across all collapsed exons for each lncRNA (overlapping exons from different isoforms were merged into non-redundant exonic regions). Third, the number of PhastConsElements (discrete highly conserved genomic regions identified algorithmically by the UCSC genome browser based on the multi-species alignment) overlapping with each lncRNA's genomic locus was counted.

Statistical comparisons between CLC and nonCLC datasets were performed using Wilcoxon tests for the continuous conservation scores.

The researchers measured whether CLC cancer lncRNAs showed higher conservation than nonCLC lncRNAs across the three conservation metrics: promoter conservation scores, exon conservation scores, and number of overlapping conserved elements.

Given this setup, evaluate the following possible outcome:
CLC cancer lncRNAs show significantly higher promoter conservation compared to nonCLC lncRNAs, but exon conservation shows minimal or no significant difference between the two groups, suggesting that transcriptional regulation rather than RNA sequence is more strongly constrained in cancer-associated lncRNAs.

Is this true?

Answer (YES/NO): NO